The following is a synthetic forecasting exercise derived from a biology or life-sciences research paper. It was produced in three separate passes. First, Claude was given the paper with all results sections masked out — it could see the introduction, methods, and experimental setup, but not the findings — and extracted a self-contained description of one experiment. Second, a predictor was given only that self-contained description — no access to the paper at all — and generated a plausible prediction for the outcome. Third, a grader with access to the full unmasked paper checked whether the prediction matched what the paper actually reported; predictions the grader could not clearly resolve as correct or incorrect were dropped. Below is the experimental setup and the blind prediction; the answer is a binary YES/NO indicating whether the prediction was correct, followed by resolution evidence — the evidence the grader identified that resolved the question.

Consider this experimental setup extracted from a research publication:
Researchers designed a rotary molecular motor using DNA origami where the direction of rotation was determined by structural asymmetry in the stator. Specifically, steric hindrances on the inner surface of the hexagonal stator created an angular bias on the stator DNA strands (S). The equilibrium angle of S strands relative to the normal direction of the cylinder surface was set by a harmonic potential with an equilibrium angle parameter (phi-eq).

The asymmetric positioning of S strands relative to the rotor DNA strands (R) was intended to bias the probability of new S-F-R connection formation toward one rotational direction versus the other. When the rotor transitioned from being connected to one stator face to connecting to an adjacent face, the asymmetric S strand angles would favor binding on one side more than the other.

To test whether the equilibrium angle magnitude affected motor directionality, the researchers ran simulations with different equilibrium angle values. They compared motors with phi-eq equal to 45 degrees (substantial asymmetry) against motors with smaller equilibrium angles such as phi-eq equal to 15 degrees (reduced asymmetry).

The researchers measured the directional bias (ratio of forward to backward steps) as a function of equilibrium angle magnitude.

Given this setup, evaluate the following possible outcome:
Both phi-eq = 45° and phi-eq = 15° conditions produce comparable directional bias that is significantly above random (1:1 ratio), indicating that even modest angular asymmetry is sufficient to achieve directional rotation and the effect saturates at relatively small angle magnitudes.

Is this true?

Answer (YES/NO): NO